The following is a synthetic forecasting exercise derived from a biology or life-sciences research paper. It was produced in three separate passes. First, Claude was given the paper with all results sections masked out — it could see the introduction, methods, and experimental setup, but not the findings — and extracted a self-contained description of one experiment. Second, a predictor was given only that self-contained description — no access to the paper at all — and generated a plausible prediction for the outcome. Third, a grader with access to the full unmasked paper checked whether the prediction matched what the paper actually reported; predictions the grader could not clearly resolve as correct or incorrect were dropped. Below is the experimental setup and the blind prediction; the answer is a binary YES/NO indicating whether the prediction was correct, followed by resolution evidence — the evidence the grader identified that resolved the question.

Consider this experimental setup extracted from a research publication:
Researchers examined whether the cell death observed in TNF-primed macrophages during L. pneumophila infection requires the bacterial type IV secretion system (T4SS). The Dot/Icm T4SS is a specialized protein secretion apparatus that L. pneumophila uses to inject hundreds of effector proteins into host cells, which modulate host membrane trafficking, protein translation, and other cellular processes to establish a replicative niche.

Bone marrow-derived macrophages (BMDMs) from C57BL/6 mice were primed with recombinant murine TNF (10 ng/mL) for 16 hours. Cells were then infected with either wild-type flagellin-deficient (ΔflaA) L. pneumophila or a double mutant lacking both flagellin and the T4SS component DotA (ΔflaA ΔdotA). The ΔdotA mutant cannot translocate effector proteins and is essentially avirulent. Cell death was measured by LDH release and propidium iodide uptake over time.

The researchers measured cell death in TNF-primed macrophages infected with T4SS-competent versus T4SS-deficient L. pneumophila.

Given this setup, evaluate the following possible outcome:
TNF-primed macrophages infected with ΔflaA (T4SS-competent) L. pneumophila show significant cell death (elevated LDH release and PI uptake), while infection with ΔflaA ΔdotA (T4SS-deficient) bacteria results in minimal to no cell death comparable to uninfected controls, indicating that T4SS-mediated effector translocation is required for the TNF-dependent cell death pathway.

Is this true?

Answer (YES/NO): YES